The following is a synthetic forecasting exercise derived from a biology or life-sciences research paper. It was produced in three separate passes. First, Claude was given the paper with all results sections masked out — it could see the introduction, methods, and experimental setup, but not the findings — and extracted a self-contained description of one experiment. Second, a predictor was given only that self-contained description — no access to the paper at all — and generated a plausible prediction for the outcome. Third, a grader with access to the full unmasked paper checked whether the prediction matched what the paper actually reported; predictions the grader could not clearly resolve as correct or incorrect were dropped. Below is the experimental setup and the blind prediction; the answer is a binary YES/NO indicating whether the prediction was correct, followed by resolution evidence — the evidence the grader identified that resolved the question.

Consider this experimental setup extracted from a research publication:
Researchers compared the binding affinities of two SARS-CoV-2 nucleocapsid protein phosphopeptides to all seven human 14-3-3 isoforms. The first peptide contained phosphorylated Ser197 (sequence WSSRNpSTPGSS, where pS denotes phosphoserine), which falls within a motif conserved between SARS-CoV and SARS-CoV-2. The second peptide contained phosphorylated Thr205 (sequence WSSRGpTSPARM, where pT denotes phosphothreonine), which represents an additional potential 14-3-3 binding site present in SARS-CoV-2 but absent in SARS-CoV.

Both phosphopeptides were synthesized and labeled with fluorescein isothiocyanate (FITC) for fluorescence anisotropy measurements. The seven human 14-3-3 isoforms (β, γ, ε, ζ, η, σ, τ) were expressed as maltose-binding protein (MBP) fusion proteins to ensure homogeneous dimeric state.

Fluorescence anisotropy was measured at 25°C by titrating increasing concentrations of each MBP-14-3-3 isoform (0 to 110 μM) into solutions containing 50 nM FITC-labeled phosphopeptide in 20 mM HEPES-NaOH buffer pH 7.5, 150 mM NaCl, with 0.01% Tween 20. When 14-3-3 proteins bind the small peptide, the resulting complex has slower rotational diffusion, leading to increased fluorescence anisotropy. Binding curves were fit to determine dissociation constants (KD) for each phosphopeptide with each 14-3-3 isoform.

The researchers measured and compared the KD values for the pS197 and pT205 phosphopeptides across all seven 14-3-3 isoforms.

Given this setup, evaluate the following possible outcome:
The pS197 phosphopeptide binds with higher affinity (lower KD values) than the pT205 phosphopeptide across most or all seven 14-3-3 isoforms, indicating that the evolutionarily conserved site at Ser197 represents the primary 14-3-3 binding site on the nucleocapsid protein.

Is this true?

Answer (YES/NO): NO